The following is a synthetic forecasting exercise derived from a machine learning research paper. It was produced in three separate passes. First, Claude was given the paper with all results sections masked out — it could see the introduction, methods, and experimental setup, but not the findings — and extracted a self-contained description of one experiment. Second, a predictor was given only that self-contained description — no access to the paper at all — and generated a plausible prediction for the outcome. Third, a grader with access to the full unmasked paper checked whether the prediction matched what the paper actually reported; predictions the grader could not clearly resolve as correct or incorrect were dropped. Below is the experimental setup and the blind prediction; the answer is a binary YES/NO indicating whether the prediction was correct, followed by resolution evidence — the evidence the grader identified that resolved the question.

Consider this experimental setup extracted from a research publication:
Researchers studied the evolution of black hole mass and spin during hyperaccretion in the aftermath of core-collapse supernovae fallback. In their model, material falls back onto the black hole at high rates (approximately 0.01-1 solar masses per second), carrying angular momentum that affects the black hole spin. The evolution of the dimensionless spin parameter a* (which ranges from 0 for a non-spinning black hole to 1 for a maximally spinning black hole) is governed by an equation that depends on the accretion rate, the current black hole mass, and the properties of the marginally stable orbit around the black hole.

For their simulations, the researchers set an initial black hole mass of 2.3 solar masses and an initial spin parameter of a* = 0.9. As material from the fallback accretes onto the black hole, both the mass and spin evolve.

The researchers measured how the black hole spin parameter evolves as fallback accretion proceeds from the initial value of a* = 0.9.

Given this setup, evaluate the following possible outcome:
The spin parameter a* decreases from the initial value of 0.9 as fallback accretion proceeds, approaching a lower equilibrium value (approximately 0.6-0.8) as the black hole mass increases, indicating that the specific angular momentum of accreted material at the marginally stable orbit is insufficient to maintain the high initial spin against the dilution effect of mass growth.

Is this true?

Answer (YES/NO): NO